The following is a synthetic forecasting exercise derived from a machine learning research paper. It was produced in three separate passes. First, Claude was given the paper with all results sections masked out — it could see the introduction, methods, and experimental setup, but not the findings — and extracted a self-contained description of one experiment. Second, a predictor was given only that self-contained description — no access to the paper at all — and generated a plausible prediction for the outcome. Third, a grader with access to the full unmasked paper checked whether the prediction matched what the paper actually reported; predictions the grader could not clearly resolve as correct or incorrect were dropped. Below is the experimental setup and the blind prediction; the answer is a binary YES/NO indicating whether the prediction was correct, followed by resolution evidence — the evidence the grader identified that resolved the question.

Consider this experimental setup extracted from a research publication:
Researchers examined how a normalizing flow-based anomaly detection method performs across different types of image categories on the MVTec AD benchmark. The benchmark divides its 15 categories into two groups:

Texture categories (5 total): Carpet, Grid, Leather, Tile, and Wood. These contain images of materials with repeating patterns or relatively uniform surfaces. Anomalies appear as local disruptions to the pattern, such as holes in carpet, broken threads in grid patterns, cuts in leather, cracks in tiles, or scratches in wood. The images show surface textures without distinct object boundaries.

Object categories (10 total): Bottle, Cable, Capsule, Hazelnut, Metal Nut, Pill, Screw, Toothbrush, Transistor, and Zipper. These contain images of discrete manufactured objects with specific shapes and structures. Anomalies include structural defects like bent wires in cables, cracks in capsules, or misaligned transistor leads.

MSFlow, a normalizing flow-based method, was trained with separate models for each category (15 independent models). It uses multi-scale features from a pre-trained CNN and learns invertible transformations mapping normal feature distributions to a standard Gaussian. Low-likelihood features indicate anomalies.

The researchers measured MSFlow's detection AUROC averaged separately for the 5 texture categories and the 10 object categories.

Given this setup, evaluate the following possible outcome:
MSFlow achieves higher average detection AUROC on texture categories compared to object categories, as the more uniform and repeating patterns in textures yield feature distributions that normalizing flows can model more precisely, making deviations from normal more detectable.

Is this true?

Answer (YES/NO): YES